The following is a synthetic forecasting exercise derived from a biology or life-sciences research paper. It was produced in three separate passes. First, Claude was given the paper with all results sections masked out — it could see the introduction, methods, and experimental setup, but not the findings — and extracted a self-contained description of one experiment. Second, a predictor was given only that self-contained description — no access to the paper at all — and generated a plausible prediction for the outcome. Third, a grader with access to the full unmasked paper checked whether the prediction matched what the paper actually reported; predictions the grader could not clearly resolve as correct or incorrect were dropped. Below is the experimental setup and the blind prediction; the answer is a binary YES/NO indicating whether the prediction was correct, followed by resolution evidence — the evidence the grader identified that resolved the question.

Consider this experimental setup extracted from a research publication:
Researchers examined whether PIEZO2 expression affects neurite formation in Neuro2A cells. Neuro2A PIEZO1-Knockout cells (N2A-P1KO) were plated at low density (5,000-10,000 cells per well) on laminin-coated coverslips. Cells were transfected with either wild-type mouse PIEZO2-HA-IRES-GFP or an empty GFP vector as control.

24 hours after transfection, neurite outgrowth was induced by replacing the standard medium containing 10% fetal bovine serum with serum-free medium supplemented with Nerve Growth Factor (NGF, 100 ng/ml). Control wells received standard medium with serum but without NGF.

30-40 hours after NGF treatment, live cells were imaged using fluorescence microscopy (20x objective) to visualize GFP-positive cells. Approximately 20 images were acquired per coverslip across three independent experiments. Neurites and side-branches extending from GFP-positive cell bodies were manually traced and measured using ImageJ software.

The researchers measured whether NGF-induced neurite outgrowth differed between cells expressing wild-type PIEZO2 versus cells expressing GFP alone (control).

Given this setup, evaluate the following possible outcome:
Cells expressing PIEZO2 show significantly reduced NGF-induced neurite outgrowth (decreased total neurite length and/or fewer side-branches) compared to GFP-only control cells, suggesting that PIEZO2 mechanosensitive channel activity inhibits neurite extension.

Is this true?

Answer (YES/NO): YES